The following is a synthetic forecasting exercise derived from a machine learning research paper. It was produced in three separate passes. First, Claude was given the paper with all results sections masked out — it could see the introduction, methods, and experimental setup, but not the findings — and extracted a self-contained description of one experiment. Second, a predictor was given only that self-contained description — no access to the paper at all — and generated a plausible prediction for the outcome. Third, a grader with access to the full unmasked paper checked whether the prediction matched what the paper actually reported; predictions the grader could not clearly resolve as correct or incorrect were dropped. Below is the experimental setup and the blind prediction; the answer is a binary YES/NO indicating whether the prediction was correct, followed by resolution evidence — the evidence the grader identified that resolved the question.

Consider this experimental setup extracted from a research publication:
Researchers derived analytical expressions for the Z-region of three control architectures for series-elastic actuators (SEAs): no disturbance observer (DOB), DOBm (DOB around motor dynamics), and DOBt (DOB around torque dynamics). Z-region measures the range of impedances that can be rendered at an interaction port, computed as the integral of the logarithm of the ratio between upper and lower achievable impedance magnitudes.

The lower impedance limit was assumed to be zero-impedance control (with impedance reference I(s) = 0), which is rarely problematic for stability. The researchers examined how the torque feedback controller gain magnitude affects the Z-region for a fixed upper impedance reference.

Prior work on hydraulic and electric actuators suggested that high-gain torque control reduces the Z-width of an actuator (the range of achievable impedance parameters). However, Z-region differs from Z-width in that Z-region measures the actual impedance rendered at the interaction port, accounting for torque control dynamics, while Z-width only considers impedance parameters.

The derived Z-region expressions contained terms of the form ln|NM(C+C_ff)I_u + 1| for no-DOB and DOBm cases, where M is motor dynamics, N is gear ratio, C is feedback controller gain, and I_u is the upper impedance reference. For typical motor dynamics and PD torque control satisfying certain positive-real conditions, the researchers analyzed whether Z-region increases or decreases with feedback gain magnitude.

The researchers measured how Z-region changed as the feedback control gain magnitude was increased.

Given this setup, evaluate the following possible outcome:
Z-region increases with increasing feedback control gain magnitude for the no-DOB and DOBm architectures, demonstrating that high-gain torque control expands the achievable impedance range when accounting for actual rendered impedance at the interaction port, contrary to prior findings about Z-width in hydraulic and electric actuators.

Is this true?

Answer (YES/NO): YES